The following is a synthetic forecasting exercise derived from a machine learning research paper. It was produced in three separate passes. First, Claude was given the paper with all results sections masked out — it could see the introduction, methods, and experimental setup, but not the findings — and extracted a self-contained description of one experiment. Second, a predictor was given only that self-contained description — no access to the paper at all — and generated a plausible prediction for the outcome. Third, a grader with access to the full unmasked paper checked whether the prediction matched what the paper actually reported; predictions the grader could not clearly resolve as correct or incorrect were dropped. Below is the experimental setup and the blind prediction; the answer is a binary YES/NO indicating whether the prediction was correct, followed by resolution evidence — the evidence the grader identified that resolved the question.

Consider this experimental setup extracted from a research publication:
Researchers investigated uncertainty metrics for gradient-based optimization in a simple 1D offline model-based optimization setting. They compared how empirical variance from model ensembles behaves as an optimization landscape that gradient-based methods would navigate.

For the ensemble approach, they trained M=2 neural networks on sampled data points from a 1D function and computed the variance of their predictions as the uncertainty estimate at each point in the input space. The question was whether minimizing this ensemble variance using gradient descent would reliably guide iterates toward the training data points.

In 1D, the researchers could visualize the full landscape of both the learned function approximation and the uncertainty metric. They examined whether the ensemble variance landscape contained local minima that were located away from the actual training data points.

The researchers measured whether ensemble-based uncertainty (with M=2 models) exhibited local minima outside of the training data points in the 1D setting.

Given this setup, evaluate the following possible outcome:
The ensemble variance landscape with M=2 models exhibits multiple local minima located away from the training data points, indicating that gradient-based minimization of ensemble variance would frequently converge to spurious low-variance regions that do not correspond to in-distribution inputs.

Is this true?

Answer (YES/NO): YES